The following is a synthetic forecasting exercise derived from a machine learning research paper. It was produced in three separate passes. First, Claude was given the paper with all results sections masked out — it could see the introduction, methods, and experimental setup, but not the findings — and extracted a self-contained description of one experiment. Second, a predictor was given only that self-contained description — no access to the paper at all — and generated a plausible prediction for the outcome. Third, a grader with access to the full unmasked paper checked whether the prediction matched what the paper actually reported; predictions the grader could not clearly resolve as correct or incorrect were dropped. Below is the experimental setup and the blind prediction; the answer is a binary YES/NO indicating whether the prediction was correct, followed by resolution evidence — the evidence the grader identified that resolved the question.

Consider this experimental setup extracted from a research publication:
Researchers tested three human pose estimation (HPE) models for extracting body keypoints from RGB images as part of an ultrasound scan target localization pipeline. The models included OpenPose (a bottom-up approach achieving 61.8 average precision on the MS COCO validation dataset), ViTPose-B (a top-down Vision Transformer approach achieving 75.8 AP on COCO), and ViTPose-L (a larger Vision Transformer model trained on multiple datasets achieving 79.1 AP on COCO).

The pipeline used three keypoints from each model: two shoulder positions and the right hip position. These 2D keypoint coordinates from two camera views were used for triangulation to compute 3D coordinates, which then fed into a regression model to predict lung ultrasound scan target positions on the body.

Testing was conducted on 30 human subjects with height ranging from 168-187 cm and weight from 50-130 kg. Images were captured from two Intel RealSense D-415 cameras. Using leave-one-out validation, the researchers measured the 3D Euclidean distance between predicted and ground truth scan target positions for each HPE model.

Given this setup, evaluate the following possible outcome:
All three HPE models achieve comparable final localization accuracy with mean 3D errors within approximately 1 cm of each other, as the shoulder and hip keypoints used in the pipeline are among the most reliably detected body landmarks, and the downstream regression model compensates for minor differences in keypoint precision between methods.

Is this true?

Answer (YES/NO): NO